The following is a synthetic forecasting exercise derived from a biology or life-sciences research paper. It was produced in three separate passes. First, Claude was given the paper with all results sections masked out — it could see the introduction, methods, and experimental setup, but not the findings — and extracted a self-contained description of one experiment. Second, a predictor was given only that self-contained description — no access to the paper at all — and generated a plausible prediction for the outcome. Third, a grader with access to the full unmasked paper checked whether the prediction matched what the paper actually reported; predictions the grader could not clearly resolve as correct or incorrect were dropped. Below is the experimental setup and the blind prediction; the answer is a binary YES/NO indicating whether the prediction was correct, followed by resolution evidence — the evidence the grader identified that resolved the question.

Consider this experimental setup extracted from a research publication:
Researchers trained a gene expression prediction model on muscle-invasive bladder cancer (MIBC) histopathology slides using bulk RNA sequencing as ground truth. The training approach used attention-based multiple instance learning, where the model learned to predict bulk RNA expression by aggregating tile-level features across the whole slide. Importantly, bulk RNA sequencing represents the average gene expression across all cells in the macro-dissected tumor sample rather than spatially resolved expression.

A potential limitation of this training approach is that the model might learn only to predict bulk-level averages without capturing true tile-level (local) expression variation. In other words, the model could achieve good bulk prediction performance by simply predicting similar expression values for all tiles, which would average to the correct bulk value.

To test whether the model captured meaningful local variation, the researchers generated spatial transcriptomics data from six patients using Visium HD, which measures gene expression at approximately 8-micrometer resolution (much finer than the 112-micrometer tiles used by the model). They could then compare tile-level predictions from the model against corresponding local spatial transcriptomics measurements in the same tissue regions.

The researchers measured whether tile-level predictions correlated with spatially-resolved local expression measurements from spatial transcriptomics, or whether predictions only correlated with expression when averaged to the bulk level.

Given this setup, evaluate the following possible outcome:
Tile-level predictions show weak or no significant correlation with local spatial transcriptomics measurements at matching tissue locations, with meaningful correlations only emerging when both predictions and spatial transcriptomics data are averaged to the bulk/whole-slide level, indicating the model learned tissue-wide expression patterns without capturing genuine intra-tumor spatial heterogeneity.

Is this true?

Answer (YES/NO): NO